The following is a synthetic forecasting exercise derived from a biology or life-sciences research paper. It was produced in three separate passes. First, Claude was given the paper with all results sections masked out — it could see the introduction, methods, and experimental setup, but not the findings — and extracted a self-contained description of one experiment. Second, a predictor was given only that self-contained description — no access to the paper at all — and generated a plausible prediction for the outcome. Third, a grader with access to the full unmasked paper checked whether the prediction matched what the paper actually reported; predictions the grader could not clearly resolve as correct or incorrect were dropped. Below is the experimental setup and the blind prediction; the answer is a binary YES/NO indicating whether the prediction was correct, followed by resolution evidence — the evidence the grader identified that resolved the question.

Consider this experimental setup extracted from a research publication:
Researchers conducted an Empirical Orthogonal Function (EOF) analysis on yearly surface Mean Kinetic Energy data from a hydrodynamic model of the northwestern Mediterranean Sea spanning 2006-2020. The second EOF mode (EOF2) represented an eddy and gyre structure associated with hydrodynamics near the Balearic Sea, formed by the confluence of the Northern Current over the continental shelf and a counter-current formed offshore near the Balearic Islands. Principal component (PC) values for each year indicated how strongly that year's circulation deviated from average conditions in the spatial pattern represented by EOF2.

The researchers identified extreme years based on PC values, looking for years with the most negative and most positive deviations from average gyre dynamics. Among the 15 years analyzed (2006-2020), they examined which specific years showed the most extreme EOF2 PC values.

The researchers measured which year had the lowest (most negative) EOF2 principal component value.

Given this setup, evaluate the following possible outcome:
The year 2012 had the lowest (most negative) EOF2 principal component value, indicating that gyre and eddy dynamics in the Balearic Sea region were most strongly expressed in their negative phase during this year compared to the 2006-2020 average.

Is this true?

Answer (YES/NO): NO